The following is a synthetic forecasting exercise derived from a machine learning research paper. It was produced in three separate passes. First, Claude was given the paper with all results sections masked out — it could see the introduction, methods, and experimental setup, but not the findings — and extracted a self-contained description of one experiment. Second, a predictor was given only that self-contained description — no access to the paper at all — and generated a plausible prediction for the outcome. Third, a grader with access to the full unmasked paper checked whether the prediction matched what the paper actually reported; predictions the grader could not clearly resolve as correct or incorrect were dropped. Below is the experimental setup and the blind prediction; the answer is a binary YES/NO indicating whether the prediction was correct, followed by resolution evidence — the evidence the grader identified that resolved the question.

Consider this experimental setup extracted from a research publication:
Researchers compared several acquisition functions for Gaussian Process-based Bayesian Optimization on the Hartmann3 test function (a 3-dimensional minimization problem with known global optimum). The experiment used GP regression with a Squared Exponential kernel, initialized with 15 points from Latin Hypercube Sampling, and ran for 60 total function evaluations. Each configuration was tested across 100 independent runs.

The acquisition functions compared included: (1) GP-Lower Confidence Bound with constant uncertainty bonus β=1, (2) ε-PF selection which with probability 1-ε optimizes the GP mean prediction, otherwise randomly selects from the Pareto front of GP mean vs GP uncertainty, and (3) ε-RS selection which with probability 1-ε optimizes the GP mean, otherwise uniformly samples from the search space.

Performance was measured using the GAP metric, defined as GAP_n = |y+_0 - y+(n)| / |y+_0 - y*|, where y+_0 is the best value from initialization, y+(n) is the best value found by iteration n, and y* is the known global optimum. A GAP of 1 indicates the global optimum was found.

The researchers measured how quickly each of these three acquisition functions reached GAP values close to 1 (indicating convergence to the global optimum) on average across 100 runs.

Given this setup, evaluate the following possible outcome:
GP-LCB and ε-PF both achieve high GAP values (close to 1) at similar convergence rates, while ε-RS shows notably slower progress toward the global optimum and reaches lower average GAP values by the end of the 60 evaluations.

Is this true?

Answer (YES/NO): NO